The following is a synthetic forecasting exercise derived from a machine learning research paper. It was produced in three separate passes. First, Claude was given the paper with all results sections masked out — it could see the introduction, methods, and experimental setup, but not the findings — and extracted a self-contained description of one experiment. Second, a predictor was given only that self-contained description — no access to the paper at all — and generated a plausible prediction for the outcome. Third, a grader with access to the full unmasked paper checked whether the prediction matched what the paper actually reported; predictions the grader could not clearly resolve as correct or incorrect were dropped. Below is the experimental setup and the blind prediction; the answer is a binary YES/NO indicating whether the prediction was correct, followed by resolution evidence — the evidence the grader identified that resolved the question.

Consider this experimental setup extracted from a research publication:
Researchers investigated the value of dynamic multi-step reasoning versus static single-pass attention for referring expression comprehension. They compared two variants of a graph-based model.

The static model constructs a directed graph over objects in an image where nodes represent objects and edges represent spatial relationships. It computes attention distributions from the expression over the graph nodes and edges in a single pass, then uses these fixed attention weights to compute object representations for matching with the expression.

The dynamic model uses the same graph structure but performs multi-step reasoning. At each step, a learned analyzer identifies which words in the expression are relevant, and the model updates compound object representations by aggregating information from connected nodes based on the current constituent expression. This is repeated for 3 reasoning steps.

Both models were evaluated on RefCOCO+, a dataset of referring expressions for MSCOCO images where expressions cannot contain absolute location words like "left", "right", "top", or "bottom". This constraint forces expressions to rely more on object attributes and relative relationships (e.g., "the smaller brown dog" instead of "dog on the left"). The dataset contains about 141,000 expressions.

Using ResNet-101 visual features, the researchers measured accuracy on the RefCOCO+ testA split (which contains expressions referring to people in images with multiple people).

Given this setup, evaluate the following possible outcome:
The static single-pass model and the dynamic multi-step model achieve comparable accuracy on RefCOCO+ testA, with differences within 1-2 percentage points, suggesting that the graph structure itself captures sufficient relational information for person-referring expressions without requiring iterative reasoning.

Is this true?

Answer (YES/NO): NO